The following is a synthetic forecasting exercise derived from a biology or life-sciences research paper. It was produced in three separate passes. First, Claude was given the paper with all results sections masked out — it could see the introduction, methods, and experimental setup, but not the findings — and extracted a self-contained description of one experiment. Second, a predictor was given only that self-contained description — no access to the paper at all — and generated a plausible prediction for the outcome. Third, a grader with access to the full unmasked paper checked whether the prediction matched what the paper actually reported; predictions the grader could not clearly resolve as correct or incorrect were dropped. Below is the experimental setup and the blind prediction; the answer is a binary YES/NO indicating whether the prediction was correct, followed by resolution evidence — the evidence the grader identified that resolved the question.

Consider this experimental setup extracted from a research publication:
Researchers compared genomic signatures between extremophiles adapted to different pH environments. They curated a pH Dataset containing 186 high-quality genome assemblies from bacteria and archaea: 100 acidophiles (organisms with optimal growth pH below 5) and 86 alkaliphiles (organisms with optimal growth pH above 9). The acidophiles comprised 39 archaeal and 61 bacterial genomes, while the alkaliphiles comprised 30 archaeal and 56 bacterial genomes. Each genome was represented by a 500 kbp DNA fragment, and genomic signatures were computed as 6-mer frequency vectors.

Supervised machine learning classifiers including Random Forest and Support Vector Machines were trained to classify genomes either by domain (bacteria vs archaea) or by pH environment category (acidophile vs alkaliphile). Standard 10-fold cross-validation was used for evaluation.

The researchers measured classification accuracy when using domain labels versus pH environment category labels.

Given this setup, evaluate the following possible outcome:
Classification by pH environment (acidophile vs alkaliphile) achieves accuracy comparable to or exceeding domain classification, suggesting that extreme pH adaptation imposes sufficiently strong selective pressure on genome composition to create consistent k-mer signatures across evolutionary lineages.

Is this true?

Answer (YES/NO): NO